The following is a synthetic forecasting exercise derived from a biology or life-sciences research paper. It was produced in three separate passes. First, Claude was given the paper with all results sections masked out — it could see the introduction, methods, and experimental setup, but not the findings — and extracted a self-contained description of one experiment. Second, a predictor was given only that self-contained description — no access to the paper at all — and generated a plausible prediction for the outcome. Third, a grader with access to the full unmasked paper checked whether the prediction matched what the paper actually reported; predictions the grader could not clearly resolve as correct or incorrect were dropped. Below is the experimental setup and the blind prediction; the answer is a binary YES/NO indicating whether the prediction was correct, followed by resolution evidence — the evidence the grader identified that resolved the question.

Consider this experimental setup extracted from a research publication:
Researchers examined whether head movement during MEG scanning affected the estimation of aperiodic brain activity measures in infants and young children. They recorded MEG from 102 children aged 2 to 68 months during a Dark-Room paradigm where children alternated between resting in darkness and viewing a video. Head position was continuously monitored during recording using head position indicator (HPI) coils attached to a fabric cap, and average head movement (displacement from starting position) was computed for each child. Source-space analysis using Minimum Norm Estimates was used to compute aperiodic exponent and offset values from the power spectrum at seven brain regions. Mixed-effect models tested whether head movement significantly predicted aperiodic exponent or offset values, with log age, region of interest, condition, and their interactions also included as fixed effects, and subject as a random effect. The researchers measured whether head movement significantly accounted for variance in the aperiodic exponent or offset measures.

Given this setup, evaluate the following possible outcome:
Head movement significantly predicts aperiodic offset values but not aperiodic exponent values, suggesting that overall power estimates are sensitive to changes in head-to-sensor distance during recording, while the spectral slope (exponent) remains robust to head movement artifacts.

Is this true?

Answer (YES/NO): NO